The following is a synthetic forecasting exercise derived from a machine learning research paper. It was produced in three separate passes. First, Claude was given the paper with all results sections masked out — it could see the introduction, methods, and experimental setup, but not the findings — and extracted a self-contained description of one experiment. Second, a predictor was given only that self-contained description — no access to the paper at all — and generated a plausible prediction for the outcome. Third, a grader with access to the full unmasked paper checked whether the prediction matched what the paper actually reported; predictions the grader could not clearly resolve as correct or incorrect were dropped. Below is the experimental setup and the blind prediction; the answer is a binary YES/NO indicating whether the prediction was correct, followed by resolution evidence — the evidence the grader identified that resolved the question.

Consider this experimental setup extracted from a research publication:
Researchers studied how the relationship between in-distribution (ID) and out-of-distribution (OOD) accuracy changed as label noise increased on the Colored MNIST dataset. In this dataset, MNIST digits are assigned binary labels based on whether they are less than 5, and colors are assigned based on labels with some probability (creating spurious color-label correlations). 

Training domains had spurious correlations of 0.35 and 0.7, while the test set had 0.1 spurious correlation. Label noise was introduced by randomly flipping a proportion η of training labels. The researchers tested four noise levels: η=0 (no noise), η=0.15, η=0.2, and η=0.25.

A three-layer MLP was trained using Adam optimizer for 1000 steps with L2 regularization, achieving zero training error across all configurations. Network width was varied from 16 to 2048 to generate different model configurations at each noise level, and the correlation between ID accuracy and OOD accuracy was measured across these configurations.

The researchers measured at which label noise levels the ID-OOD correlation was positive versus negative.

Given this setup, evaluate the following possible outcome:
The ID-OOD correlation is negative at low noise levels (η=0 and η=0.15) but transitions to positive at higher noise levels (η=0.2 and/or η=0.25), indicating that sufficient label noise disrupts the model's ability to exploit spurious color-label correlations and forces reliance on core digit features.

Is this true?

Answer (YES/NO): NO